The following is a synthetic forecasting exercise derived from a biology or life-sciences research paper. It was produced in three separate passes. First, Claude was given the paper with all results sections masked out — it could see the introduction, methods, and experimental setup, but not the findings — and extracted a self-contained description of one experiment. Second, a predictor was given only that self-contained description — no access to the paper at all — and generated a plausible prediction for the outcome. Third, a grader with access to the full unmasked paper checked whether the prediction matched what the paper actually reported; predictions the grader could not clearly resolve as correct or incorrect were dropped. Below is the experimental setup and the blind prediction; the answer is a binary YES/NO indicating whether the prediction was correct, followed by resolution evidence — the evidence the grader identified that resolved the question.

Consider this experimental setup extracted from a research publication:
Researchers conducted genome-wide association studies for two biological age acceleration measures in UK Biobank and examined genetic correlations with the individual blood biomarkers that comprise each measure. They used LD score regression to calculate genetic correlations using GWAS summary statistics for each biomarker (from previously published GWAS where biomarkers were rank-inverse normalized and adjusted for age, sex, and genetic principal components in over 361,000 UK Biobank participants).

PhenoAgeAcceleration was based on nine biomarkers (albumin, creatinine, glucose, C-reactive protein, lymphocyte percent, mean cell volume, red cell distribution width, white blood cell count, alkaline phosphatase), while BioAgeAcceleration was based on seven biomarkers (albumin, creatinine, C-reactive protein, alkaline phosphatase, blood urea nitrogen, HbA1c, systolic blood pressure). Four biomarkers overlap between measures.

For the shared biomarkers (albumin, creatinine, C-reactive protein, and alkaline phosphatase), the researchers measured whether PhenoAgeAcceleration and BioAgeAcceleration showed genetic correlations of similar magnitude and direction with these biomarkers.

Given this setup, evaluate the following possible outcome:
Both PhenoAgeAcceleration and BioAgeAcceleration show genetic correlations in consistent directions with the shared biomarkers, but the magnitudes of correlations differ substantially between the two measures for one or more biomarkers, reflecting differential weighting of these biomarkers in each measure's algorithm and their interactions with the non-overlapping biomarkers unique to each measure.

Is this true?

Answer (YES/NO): YES